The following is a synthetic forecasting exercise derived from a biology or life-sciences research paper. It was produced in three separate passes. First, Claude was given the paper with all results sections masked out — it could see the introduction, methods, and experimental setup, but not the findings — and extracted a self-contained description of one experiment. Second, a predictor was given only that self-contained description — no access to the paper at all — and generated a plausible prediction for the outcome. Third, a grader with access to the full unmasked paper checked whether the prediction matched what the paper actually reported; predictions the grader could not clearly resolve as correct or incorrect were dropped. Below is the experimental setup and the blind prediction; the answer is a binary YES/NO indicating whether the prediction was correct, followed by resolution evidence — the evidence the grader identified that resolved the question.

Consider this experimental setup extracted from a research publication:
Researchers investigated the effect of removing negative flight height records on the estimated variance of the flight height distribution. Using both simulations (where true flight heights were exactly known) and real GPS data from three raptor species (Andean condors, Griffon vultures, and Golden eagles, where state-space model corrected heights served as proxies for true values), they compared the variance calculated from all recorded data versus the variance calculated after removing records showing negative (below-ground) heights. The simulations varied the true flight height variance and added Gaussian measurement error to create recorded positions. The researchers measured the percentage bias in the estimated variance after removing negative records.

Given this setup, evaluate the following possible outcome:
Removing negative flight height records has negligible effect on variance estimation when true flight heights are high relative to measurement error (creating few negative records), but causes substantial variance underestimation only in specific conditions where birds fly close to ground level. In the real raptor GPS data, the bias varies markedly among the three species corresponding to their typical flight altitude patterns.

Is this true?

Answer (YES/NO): NO